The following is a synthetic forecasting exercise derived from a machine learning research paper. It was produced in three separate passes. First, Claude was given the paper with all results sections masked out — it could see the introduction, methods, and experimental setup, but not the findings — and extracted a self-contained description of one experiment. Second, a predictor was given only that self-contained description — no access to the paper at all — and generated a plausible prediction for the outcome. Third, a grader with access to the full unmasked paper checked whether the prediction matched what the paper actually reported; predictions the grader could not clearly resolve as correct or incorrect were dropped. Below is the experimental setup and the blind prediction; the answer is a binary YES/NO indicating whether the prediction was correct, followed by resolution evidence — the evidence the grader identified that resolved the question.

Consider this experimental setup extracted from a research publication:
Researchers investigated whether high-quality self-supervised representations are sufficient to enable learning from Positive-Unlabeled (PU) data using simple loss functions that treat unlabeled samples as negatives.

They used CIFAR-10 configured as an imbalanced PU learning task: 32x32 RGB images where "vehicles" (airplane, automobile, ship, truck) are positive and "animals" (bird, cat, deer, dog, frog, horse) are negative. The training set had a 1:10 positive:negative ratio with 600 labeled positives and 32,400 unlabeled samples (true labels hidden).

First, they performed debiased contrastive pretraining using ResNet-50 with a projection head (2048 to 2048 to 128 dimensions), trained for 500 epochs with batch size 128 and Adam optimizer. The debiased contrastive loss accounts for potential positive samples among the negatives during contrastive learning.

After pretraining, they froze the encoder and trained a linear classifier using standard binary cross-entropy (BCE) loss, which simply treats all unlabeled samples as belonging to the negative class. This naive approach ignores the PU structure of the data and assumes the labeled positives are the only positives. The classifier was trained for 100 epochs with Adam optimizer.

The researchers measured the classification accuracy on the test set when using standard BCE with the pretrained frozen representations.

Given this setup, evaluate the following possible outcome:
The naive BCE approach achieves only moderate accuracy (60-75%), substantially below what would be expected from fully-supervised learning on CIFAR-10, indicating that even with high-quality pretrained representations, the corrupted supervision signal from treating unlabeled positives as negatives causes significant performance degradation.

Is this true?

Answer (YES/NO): NO